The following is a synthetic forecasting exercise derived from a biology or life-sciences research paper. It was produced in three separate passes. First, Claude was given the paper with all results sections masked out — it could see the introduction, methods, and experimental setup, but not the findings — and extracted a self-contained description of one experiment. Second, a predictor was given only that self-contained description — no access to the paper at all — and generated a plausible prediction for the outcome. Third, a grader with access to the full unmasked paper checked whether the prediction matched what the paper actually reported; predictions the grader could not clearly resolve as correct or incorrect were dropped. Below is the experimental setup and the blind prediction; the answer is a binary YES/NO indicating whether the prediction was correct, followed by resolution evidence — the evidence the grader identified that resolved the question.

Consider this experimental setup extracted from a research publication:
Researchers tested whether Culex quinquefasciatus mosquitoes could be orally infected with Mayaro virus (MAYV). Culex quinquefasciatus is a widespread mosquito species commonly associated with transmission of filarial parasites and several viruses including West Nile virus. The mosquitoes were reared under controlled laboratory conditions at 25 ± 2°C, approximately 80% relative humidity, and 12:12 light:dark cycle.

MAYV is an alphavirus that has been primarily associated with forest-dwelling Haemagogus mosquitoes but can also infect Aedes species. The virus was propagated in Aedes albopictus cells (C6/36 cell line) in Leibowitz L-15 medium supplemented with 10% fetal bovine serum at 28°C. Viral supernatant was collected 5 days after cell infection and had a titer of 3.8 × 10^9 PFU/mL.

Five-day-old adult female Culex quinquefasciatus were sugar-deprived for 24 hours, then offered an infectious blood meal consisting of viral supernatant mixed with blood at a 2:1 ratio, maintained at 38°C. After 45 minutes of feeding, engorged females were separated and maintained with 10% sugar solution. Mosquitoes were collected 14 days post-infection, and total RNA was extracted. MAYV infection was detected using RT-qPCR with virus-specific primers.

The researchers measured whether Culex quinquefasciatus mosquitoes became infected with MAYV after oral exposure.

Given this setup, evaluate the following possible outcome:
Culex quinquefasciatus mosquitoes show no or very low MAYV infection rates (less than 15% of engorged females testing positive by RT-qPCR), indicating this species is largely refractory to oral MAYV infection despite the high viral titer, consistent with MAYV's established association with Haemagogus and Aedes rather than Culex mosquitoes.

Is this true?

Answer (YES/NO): YES